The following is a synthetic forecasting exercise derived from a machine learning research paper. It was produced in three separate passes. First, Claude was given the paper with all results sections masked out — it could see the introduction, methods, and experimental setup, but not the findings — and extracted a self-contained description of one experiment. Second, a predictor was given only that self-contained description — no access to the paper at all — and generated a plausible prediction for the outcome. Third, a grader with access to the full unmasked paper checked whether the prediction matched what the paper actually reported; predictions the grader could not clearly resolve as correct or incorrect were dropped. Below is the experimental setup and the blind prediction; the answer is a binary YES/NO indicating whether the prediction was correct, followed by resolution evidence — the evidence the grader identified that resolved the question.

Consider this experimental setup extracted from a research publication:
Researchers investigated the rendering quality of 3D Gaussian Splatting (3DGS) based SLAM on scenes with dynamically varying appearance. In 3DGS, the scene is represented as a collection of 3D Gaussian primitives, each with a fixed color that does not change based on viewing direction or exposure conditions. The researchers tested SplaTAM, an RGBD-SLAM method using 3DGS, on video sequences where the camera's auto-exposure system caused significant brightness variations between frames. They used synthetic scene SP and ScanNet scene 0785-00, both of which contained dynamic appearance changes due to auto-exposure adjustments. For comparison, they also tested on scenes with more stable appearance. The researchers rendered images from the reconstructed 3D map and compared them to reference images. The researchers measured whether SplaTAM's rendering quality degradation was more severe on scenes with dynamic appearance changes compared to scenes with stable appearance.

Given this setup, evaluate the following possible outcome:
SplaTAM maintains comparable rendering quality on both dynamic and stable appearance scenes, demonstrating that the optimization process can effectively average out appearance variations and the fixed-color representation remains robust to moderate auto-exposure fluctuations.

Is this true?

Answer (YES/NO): NO